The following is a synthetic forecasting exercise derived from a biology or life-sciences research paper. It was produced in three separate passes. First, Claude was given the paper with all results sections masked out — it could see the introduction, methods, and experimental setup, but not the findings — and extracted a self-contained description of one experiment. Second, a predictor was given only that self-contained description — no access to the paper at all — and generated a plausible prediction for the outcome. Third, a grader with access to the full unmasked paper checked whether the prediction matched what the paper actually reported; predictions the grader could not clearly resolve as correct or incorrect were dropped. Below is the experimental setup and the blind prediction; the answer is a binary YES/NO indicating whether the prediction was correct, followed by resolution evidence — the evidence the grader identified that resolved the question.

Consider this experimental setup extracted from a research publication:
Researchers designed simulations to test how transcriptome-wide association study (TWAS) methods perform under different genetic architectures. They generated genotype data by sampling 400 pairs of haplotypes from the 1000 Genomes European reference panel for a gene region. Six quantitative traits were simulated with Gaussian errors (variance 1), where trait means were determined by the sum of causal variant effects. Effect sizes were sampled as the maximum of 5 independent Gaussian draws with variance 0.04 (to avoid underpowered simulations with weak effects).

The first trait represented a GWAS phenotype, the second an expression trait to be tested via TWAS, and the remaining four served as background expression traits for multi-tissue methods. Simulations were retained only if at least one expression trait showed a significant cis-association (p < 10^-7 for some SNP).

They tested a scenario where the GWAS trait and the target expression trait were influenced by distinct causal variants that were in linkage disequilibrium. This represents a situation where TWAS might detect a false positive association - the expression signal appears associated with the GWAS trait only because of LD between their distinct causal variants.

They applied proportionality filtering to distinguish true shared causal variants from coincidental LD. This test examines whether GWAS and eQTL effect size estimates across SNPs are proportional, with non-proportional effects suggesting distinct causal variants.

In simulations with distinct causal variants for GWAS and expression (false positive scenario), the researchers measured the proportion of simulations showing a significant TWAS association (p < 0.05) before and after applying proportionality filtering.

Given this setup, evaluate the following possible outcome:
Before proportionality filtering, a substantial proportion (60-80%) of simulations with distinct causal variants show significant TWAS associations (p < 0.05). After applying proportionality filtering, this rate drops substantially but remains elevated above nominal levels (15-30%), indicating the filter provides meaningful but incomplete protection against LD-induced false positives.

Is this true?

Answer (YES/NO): NO